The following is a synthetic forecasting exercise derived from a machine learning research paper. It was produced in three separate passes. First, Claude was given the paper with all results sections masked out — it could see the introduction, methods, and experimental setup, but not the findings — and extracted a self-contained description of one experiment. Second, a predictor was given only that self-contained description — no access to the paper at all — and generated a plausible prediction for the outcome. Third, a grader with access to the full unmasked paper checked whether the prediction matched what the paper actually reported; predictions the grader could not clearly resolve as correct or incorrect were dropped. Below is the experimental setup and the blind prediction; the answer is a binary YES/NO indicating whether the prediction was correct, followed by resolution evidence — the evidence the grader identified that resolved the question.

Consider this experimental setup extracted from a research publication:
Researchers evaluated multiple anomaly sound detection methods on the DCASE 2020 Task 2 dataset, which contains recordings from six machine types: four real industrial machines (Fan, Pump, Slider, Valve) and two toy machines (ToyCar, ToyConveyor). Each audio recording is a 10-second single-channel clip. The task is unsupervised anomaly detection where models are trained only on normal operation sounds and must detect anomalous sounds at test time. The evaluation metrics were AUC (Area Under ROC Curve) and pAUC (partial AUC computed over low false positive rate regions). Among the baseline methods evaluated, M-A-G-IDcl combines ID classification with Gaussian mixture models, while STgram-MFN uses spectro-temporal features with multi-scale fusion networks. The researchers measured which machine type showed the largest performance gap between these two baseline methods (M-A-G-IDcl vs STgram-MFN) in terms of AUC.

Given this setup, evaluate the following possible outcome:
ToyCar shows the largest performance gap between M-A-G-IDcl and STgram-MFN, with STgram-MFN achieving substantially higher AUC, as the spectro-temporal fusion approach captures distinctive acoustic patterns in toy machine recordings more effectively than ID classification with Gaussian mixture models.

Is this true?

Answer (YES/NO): NO